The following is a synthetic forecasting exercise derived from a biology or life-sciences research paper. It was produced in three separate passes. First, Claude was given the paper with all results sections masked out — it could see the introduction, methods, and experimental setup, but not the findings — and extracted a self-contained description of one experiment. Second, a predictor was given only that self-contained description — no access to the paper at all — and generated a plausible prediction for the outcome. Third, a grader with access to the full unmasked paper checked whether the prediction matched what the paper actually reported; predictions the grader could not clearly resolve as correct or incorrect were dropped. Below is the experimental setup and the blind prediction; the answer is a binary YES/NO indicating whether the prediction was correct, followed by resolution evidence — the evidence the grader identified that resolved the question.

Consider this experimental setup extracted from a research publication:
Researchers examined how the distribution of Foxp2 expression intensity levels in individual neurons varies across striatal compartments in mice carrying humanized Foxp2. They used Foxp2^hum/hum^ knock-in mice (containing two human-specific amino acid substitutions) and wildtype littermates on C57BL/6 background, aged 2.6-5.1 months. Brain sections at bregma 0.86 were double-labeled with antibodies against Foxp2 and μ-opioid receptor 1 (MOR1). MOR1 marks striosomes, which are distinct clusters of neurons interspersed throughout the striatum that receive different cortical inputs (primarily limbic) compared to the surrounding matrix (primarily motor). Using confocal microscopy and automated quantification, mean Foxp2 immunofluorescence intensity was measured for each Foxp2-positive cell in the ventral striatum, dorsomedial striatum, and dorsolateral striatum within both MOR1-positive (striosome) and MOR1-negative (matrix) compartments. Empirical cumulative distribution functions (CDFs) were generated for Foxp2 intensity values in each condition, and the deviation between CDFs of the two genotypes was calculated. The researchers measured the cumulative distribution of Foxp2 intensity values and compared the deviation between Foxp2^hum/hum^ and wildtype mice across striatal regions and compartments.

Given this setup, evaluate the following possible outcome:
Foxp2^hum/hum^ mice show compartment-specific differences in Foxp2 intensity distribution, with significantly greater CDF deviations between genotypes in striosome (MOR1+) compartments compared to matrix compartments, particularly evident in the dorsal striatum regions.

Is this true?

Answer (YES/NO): NO